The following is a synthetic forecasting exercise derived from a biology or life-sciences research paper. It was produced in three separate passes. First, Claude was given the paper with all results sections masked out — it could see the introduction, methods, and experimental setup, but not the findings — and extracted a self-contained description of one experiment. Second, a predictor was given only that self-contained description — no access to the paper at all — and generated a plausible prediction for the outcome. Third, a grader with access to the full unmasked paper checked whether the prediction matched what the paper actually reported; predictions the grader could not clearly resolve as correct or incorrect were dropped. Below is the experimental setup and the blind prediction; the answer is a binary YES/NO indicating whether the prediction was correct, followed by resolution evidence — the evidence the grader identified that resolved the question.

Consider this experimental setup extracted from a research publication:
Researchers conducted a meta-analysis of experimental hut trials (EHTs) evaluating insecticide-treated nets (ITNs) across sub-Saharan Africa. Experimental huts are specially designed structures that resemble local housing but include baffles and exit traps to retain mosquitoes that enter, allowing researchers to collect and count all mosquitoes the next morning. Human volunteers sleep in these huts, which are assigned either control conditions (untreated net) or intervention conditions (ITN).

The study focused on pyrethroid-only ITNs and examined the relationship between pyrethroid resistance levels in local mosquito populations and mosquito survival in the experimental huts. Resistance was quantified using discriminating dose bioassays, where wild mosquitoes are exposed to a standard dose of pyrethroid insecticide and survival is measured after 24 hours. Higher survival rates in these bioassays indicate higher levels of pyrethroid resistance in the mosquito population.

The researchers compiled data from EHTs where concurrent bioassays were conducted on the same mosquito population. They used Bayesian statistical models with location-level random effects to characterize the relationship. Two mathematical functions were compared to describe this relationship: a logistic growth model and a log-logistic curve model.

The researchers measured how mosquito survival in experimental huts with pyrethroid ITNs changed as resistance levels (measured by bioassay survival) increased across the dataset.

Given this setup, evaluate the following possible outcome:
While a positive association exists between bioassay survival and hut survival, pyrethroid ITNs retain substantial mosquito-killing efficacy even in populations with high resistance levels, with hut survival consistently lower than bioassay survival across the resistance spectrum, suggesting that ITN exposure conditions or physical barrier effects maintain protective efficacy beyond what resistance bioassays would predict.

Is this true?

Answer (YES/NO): NO